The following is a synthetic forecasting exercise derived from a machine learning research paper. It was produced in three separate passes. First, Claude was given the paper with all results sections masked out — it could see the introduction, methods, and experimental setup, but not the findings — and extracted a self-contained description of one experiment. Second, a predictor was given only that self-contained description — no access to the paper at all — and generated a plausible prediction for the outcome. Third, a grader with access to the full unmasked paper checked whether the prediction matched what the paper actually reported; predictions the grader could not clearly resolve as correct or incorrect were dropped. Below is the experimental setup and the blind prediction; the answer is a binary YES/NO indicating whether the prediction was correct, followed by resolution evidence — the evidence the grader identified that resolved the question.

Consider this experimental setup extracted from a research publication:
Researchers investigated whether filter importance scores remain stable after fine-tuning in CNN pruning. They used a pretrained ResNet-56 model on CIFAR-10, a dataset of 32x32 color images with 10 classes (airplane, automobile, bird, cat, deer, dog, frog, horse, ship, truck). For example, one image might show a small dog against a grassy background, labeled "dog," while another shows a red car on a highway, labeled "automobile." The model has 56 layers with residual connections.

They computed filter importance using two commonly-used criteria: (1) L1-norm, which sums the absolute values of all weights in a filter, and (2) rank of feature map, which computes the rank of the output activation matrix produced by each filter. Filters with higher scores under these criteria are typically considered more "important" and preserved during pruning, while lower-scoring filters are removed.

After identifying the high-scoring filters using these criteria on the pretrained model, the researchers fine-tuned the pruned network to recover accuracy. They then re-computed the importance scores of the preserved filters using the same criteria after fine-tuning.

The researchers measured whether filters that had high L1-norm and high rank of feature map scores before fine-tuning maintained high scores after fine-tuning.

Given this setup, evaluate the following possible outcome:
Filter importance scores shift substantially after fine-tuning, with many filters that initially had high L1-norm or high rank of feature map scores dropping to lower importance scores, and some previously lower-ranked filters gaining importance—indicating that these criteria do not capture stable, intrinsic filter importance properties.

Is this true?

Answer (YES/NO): YES